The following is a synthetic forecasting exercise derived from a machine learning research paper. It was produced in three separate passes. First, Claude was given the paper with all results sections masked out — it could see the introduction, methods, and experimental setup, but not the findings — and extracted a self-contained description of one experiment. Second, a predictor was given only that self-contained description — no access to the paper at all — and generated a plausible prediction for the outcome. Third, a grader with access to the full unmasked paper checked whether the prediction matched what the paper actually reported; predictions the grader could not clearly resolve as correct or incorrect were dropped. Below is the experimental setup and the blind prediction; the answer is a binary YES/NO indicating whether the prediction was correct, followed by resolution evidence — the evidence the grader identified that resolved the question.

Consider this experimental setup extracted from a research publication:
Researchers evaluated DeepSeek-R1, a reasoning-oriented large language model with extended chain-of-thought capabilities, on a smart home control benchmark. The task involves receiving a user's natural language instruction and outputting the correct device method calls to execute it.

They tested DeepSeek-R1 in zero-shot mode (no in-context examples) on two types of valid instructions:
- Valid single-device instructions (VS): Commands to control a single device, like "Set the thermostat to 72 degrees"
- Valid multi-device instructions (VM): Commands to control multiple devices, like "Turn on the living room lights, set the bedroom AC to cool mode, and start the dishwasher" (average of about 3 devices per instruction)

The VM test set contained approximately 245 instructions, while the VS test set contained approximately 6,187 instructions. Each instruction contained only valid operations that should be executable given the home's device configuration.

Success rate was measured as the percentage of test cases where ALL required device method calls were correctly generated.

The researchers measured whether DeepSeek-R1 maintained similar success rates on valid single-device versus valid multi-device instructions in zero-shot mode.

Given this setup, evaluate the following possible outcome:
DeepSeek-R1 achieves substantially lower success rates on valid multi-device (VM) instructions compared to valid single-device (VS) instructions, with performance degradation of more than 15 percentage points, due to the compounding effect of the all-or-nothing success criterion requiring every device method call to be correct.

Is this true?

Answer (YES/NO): YES